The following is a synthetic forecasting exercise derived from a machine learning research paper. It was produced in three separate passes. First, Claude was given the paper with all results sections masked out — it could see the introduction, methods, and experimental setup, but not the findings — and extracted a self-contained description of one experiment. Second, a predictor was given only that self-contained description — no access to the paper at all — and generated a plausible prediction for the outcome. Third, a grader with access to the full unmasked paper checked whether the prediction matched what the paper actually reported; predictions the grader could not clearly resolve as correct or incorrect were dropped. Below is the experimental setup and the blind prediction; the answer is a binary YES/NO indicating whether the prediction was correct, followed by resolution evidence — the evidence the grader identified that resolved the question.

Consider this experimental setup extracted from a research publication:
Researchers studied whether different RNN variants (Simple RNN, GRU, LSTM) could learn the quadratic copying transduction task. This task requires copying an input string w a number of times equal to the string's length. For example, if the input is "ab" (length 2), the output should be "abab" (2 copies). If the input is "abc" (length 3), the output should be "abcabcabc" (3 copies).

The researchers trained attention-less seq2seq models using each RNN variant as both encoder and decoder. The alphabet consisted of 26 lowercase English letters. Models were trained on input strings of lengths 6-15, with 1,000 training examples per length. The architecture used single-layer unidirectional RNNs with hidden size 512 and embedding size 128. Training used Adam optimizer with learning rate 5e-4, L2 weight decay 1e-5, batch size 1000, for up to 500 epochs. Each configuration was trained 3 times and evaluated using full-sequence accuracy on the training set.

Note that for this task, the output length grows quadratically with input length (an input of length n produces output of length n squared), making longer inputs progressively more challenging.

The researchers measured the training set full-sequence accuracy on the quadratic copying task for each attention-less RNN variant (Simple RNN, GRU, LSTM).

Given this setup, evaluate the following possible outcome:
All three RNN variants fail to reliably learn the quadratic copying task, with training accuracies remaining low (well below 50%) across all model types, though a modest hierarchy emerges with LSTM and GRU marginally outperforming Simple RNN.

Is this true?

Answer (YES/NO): NO